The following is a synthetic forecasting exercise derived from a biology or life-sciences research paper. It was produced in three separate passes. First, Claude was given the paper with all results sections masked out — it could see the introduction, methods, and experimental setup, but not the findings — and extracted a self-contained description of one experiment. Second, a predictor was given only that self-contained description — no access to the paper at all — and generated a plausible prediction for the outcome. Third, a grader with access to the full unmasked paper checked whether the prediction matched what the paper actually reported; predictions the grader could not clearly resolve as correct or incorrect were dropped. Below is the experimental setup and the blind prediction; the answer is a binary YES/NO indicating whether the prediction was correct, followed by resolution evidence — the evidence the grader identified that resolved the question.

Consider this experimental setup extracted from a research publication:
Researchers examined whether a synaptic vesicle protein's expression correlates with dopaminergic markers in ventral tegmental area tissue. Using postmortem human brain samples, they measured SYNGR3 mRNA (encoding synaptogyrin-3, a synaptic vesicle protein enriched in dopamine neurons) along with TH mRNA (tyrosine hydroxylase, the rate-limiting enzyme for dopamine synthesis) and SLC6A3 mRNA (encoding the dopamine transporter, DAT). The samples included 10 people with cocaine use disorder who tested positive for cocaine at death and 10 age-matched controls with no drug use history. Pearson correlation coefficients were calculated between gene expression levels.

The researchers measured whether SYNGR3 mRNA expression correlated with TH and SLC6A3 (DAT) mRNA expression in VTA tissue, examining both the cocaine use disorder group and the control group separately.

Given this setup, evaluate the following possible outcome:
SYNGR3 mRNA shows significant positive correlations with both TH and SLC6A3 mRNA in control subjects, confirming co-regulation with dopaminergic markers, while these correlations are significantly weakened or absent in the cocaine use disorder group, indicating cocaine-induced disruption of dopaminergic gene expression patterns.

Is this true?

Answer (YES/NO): NO